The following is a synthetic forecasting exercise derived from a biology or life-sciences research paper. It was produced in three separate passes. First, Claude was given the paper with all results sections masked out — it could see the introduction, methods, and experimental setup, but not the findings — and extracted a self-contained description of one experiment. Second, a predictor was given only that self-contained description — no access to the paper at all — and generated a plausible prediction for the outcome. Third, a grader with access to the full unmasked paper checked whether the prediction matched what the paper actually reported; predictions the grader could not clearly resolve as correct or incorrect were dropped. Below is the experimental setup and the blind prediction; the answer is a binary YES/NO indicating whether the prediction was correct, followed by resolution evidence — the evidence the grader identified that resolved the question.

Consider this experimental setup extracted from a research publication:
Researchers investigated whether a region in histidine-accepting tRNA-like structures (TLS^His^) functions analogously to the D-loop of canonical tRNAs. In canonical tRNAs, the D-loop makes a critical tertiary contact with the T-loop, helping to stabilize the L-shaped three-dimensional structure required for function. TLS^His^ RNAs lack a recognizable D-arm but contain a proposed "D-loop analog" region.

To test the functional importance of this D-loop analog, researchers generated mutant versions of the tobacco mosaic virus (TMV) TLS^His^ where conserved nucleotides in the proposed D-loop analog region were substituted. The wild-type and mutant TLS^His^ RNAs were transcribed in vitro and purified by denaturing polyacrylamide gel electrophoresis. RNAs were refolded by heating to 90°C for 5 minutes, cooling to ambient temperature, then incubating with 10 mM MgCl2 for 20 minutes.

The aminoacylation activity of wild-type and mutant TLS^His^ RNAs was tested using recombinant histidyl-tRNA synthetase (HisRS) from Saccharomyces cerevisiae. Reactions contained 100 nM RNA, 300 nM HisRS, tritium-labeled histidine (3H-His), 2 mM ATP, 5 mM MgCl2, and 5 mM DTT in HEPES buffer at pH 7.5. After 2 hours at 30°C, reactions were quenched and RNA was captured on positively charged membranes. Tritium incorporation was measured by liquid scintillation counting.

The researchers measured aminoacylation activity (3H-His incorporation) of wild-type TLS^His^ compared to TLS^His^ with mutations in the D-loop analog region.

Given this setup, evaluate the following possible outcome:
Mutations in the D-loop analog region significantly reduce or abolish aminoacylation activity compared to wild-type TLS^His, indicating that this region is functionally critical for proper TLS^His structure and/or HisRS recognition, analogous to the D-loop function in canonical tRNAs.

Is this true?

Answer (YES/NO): YES